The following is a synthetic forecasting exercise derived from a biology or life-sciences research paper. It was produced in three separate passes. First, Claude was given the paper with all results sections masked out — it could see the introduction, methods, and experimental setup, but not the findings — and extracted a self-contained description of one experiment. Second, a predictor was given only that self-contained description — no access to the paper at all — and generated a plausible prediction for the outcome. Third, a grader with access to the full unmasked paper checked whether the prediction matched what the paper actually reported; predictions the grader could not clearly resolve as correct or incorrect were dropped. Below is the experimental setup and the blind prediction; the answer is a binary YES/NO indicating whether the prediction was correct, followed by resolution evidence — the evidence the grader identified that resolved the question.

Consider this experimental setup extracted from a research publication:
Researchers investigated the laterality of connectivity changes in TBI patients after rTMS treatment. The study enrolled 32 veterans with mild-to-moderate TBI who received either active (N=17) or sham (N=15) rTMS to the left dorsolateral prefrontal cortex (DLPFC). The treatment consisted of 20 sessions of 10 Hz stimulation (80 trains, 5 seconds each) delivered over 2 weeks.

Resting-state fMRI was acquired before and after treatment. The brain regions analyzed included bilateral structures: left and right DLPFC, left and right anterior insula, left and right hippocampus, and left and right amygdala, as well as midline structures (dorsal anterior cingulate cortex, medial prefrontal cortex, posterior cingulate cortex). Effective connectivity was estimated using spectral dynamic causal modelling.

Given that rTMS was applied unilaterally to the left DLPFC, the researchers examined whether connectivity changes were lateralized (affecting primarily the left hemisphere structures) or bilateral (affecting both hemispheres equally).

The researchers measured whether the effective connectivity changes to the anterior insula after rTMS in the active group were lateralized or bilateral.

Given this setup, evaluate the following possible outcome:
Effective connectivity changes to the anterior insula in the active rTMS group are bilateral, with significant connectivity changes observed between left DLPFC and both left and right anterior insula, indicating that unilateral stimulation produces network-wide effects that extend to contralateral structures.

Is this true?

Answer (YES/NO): NO